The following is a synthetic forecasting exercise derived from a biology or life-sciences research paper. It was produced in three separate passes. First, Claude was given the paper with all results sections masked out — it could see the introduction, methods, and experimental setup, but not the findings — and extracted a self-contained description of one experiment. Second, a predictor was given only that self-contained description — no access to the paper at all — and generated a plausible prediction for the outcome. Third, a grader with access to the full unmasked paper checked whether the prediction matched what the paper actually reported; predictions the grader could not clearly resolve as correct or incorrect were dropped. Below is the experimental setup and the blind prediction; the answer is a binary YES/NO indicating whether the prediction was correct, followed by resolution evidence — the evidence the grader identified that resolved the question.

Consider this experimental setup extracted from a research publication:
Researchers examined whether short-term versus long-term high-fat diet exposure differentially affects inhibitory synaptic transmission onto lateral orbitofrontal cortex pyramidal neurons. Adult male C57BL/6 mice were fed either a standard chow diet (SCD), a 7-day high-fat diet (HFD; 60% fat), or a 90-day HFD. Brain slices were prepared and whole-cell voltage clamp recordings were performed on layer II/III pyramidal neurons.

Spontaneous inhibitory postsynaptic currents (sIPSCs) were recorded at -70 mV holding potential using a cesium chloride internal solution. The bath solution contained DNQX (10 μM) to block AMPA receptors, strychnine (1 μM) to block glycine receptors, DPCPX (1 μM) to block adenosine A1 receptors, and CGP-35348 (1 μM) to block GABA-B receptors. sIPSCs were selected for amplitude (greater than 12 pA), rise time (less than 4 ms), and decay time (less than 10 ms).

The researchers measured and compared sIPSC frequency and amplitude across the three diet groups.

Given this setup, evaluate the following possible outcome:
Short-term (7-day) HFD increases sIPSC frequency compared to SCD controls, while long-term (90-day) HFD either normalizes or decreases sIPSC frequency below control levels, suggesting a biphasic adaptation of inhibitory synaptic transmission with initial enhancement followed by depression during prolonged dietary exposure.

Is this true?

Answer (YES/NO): NO